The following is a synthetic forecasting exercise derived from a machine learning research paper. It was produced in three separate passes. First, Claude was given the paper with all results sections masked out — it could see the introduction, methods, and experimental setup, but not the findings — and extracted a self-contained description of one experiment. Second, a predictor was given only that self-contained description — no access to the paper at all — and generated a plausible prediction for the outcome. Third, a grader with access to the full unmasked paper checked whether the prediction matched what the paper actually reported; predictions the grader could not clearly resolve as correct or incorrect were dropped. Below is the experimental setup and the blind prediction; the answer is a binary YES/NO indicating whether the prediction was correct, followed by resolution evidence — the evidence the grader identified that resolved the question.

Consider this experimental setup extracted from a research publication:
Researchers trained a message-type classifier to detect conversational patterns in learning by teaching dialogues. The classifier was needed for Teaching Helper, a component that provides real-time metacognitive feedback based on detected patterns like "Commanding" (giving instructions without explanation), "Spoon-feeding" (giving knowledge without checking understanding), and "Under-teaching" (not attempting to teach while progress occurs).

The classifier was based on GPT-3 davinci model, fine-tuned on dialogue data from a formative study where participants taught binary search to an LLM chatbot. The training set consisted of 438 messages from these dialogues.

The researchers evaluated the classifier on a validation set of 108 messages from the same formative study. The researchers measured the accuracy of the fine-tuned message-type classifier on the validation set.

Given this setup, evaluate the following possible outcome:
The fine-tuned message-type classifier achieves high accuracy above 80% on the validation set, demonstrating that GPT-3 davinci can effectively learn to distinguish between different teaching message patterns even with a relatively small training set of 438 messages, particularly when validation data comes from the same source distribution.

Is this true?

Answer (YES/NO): NO